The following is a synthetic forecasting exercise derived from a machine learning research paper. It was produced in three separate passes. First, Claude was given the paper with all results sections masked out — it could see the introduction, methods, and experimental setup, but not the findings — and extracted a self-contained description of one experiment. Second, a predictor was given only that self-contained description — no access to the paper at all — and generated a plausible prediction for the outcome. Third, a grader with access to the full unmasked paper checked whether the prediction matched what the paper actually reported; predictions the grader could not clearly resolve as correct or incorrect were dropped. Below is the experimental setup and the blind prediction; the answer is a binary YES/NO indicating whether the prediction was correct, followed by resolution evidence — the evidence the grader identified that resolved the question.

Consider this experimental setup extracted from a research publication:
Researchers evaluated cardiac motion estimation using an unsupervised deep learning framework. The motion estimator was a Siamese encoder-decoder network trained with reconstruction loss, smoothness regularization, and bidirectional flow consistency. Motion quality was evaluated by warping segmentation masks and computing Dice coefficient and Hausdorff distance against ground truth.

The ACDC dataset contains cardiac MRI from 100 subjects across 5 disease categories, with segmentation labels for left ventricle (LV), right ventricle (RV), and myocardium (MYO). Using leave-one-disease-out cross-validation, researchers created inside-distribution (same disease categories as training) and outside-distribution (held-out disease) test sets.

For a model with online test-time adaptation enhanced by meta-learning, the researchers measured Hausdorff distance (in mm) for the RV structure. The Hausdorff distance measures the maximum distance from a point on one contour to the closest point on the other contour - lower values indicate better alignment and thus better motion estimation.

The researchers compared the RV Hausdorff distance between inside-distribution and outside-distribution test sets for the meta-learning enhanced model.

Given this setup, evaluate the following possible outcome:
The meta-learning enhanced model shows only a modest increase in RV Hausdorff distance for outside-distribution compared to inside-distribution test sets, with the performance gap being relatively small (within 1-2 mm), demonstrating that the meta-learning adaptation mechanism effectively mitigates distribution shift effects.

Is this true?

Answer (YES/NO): YES